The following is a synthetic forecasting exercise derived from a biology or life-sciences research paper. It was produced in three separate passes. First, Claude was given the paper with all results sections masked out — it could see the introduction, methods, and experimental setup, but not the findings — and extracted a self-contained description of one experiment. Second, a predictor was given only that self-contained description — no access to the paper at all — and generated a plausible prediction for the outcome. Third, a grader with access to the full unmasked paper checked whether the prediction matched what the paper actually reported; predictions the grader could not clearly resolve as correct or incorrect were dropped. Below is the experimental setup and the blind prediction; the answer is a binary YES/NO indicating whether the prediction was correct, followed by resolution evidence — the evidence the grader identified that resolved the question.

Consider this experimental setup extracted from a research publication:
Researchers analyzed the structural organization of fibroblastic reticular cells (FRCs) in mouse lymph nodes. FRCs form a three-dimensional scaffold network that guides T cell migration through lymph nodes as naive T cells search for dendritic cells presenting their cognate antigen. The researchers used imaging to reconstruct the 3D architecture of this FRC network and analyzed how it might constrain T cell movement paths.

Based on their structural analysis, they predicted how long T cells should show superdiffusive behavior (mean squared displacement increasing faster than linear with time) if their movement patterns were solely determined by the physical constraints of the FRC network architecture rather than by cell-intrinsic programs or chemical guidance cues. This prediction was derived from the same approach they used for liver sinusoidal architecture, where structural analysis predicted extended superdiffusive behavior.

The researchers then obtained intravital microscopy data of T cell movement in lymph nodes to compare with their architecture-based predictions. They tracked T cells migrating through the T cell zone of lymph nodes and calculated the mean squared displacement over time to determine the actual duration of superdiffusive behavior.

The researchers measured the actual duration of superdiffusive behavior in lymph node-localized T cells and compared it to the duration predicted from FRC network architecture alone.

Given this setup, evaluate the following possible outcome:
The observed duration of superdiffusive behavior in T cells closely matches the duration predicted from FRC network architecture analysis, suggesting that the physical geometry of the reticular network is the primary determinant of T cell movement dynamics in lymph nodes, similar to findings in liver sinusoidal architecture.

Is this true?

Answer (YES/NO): NO